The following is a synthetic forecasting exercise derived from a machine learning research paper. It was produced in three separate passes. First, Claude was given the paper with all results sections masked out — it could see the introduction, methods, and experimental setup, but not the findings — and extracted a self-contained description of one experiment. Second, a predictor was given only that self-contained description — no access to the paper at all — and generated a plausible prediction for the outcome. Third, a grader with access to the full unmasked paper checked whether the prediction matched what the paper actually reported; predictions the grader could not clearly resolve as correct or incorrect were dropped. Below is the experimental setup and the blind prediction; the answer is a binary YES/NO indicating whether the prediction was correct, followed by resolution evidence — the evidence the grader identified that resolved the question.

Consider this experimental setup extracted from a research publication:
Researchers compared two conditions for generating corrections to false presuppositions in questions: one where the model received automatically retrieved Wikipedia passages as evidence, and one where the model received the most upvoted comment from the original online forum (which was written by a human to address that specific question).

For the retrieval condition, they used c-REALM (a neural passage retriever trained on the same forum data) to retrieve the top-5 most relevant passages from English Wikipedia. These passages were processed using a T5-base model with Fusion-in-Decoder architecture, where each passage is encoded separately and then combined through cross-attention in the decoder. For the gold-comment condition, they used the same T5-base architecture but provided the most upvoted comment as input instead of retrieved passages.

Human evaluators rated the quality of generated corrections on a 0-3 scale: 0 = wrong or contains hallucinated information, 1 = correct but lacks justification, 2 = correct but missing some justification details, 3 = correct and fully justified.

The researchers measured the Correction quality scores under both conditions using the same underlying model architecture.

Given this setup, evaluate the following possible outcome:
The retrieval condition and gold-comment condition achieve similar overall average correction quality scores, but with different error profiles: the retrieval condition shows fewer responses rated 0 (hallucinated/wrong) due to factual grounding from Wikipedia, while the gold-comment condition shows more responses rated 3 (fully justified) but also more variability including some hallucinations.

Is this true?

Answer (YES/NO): NO